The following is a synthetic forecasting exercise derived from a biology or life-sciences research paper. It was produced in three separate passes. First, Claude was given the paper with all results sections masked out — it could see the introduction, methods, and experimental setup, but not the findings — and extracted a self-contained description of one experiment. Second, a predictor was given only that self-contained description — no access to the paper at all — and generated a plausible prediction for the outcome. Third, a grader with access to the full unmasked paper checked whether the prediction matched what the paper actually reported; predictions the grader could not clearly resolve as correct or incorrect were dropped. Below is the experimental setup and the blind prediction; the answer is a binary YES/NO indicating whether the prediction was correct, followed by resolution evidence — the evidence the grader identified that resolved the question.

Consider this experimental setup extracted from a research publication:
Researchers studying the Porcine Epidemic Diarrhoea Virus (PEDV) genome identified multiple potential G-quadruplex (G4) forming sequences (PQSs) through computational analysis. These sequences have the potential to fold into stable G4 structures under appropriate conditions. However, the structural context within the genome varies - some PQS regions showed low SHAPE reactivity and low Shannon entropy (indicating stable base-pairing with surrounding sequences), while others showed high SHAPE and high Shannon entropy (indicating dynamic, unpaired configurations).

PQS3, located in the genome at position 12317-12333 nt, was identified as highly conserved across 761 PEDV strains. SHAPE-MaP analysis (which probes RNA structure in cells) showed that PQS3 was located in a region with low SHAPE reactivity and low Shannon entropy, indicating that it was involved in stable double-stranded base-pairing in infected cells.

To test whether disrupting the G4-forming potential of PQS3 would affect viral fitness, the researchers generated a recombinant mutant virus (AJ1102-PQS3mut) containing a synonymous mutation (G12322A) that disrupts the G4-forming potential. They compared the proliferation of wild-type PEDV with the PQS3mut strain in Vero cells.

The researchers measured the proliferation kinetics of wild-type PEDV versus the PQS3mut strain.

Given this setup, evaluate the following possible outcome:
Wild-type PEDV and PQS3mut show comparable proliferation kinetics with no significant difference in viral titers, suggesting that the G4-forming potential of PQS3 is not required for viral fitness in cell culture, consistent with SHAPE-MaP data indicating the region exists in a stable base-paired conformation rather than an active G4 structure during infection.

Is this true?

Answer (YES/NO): YES